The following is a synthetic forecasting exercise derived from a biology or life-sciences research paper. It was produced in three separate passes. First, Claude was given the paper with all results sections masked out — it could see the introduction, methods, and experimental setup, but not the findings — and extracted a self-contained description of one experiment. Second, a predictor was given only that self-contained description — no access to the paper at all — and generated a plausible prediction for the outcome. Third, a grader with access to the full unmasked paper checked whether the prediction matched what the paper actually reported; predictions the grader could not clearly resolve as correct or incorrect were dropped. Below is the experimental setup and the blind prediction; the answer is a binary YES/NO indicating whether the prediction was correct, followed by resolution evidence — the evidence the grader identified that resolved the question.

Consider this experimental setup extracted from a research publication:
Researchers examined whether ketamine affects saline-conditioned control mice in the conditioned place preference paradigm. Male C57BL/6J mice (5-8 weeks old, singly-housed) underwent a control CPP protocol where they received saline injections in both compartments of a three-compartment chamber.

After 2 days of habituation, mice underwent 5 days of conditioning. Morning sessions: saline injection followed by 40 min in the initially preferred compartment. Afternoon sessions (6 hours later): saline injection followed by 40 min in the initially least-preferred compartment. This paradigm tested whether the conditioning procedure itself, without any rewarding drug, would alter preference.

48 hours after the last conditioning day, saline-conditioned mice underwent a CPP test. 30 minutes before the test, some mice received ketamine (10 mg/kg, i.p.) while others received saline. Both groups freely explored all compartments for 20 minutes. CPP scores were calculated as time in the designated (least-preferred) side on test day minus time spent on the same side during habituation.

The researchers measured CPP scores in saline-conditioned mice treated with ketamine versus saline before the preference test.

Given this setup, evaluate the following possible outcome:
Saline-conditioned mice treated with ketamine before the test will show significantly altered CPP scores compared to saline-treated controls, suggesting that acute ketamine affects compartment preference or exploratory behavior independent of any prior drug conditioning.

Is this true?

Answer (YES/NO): NO